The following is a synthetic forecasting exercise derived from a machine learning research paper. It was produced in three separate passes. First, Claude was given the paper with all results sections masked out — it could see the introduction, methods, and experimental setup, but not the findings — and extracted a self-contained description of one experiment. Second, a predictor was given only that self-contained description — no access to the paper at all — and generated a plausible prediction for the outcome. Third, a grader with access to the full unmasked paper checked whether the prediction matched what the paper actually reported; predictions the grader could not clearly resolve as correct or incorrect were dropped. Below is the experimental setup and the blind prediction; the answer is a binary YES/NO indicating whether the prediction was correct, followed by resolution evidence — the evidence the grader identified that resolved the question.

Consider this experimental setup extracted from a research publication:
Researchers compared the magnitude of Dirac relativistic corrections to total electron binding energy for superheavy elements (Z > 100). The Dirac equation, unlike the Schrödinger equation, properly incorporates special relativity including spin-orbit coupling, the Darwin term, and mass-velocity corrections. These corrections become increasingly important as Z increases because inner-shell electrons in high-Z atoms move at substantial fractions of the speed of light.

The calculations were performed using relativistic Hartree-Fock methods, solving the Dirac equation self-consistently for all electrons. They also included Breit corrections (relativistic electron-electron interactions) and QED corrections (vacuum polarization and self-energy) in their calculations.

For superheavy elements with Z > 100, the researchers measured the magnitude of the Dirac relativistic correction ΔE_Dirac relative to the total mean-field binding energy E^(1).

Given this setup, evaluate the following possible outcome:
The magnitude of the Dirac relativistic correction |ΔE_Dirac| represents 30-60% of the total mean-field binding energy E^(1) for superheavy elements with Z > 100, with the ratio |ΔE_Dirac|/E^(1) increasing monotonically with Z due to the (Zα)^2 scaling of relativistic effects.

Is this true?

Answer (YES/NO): NO